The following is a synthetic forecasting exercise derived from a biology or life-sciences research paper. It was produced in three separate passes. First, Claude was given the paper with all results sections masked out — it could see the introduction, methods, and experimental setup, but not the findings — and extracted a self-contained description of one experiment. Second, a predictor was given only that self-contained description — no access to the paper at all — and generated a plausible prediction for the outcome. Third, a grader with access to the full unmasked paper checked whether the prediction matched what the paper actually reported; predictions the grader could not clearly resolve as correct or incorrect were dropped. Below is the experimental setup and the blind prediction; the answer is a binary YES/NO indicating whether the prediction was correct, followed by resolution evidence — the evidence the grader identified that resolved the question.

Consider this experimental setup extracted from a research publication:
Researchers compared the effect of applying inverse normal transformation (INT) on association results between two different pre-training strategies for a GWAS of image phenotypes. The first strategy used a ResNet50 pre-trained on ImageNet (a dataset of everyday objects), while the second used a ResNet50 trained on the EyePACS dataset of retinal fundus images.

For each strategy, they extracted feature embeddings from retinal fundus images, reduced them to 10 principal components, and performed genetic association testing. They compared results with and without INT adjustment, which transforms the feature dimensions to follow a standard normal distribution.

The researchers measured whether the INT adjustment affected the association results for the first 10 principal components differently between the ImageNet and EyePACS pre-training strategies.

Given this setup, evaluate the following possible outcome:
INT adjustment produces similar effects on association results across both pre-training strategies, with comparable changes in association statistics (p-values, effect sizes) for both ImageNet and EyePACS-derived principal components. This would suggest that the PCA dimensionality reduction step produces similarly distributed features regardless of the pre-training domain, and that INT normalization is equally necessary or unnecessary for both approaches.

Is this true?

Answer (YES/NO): YES